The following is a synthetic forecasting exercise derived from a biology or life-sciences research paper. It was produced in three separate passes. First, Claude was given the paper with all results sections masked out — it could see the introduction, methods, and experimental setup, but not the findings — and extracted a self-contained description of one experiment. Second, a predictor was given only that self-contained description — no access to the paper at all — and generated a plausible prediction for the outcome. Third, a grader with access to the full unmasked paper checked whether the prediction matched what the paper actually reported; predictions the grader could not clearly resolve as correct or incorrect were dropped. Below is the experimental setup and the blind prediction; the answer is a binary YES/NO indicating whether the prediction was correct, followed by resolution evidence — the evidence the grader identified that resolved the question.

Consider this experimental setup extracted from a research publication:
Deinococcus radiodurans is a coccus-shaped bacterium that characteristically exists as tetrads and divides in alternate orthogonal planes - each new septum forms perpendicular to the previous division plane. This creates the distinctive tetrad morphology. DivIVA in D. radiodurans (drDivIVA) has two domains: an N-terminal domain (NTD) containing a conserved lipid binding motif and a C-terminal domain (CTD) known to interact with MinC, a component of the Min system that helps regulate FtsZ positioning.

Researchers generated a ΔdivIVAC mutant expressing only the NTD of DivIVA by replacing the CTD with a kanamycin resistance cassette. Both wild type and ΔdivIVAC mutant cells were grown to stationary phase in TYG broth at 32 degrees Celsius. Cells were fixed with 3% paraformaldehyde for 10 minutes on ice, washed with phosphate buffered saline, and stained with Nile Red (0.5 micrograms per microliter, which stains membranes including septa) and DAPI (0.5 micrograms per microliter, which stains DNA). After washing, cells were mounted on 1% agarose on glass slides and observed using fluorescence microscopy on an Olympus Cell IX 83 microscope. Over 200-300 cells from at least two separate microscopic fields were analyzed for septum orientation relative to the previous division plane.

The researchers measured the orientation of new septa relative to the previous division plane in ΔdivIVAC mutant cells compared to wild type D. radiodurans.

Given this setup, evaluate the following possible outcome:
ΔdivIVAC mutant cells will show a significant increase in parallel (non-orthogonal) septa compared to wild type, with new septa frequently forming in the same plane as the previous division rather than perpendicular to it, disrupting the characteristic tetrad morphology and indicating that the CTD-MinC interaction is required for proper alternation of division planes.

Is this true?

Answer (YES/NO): NO